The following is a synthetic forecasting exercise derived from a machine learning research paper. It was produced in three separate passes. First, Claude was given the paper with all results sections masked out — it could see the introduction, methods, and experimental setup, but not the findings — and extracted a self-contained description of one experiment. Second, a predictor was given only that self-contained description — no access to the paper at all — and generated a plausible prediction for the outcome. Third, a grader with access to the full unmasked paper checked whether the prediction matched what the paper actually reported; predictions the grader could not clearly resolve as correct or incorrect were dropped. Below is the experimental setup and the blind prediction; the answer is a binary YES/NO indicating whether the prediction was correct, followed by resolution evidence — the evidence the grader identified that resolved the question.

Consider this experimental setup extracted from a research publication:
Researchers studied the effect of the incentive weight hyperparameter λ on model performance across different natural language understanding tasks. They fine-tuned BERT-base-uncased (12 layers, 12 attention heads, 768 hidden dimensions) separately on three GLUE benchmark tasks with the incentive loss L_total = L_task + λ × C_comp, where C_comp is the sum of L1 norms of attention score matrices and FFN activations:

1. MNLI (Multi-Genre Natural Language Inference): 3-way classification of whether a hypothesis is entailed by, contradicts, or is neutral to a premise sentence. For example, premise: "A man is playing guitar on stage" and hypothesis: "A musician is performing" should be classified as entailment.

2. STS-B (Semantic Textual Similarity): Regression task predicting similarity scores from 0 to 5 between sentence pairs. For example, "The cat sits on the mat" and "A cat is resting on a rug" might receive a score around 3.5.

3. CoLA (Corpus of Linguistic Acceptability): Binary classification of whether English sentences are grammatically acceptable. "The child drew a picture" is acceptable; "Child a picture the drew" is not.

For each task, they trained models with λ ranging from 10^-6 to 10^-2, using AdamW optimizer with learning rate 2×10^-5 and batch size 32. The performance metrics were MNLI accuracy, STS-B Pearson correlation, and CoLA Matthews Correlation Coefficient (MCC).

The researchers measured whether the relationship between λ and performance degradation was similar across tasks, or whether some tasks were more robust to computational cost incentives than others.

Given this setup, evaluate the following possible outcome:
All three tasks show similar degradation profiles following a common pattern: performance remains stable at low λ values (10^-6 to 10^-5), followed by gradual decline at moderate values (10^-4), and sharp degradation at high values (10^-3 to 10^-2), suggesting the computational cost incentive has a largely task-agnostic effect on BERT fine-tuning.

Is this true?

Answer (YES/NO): NO